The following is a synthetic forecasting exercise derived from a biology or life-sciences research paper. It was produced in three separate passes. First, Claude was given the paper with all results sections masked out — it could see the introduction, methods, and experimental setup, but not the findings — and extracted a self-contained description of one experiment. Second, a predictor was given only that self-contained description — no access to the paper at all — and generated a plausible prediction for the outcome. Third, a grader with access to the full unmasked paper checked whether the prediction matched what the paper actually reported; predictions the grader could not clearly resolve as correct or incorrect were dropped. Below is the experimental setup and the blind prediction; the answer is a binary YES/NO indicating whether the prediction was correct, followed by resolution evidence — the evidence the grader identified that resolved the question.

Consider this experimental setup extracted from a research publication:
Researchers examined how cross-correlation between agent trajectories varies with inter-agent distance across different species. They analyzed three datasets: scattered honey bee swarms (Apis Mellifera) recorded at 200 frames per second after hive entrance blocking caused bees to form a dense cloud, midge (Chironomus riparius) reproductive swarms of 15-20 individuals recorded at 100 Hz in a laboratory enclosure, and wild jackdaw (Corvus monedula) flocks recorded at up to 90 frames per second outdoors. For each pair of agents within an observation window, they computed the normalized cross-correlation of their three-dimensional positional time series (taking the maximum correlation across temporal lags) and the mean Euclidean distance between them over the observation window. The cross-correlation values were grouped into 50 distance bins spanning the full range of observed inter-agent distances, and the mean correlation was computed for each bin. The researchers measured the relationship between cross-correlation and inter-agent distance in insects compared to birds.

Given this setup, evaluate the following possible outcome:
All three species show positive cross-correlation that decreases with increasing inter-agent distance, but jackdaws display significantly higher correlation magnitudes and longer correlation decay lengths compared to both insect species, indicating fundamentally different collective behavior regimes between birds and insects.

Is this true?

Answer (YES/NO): NO